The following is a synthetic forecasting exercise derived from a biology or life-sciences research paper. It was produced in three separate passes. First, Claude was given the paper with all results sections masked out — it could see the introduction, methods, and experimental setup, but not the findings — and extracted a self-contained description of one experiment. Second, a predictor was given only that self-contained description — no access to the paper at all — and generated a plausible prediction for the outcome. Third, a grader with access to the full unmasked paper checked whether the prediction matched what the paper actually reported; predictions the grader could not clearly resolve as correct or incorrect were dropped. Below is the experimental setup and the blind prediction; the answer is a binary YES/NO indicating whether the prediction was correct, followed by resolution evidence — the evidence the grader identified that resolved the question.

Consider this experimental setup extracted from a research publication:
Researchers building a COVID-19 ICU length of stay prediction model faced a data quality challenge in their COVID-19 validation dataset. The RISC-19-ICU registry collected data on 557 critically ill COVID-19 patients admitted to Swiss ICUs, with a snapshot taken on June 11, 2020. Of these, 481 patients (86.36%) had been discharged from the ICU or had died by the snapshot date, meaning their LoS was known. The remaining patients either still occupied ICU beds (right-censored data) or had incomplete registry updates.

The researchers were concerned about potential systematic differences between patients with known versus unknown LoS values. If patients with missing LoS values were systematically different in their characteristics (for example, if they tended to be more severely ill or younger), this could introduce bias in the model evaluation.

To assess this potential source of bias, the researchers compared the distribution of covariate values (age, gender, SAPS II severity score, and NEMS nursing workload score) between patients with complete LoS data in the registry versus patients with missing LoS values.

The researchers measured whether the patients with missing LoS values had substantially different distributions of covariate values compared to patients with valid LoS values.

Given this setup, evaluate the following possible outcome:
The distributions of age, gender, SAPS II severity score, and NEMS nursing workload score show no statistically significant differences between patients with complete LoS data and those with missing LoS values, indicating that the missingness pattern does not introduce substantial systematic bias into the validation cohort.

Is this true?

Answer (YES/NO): YES